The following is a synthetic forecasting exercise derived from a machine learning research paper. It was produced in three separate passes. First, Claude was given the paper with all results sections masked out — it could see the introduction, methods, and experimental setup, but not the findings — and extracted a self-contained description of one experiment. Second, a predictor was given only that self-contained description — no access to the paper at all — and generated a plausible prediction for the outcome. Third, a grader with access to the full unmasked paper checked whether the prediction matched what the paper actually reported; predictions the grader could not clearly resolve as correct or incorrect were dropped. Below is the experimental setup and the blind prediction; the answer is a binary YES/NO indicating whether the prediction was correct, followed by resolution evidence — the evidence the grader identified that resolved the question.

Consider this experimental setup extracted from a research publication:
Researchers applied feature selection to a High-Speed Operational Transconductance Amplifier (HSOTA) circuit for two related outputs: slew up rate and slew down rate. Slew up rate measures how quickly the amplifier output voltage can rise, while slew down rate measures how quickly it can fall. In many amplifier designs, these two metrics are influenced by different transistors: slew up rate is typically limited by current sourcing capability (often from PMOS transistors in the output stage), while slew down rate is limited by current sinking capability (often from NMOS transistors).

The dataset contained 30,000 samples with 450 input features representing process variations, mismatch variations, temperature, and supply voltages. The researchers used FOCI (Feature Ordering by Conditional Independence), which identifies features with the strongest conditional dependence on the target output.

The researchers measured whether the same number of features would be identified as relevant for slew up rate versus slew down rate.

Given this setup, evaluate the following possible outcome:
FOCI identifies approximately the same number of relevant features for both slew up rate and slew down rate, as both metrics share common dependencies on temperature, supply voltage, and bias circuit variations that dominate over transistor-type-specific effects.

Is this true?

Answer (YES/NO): YES